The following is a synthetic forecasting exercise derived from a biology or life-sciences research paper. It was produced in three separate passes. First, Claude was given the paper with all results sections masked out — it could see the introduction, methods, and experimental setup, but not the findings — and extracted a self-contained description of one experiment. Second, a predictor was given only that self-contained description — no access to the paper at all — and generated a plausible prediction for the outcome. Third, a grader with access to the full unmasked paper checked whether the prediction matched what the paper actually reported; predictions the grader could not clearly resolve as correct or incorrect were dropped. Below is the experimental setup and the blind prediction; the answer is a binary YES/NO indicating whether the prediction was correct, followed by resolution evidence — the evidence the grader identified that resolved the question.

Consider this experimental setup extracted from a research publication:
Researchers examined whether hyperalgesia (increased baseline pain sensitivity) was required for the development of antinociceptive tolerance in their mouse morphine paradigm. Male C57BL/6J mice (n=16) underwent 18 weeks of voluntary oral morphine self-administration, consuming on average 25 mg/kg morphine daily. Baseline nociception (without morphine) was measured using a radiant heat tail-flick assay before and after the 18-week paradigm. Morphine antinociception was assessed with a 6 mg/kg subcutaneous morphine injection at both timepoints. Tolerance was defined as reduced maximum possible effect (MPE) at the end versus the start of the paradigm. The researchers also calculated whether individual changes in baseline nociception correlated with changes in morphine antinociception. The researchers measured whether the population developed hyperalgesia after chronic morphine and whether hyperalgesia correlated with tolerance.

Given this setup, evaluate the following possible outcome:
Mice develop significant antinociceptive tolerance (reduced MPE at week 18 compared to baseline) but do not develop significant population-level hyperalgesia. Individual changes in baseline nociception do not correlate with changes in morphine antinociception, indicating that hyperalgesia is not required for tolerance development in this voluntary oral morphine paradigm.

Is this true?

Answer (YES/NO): YES